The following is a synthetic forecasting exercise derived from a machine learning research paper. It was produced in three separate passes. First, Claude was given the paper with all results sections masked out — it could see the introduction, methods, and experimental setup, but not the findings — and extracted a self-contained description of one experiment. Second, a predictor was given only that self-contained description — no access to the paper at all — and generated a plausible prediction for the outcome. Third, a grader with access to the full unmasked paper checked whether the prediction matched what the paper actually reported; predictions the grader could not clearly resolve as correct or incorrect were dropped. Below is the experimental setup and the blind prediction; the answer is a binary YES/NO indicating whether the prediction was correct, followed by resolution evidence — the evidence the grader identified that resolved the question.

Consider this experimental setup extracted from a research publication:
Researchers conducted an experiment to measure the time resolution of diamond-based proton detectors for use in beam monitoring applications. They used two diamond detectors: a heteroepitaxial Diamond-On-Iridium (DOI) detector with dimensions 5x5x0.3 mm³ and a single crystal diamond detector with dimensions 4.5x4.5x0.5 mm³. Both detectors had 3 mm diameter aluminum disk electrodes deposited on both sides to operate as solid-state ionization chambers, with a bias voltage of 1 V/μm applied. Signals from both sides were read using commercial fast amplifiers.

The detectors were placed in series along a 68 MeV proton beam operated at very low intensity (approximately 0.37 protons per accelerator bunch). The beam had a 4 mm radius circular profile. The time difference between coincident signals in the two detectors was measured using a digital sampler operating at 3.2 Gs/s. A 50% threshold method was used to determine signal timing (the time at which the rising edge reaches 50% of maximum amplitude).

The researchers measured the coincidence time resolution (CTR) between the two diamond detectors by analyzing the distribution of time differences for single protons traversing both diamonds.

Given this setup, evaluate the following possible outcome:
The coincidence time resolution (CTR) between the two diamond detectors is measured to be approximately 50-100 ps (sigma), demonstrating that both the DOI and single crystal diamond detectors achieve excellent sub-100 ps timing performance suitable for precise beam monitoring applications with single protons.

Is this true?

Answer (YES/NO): YES